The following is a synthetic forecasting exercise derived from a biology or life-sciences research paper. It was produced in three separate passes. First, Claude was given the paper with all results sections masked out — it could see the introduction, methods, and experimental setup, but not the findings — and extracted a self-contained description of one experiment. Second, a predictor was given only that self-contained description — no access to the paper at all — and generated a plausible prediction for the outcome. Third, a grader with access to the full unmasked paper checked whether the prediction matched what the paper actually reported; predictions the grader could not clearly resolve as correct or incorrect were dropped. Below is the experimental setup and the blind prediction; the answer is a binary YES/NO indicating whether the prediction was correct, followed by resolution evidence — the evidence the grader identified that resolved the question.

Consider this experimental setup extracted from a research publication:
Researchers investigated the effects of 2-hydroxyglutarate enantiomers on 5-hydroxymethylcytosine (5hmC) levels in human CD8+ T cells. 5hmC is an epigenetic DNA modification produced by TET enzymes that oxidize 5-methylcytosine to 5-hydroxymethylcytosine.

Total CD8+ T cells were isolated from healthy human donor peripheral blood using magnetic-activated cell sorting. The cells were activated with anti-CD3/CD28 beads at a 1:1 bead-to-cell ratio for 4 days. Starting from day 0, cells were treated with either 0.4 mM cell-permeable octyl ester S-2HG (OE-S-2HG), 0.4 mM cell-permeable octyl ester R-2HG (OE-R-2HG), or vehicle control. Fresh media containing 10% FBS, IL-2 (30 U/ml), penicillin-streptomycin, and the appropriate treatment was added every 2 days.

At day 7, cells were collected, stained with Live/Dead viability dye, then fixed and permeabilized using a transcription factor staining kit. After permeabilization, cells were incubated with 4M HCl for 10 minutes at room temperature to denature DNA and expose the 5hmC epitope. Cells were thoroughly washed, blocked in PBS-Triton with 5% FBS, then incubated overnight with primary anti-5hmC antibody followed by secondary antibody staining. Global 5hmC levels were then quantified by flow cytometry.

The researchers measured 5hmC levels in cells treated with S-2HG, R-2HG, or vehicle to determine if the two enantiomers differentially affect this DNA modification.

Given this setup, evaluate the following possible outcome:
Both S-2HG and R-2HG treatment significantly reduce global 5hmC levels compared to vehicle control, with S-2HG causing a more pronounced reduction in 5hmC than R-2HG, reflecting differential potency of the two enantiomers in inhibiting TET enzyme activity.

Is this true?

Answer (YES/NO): NO